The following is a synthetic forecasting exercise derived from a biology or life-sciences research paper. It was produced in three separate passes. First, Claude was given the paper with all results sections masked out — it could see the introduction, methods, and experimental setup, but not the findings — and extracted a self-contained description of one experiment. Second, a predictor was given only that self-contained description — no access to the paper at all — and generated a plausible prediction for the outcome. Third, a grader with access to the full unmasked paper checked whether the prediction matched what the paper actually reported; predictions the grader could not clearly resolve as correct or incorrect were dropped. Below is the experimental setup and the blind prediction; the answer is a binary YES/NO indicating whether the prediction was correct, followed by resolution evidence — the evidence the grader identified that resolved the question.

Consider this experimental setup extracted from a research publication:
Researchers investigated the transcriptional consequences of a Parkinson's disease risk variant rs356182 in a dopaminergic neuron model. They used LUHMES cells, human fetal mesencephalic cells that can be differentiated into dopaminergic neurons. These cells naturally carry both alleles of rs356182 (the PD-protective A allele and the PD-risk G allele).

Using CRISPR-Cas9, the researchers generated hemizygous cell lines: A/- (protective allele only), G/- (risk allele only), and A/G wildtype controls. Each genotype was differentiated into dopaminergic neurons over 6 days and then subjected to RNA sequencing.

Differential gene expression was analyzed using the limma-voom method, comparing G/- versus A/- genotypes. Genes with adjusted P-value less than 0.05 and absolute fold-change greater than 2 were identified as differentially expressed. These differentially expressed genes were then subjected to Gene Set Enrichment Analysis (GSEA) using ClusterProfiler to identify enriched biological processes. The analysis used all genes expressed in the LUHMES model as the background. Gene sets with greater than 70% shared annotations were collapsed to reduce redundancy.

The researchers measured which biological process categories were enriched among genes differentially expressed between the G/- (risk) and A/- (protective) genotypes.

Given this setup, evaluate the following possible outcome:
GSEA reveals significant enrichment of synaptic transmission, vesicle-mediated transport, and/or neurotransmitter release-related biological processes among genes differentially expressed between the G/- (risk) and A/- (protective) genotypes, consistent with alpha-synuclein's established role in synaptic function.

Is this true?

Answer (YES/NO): NO